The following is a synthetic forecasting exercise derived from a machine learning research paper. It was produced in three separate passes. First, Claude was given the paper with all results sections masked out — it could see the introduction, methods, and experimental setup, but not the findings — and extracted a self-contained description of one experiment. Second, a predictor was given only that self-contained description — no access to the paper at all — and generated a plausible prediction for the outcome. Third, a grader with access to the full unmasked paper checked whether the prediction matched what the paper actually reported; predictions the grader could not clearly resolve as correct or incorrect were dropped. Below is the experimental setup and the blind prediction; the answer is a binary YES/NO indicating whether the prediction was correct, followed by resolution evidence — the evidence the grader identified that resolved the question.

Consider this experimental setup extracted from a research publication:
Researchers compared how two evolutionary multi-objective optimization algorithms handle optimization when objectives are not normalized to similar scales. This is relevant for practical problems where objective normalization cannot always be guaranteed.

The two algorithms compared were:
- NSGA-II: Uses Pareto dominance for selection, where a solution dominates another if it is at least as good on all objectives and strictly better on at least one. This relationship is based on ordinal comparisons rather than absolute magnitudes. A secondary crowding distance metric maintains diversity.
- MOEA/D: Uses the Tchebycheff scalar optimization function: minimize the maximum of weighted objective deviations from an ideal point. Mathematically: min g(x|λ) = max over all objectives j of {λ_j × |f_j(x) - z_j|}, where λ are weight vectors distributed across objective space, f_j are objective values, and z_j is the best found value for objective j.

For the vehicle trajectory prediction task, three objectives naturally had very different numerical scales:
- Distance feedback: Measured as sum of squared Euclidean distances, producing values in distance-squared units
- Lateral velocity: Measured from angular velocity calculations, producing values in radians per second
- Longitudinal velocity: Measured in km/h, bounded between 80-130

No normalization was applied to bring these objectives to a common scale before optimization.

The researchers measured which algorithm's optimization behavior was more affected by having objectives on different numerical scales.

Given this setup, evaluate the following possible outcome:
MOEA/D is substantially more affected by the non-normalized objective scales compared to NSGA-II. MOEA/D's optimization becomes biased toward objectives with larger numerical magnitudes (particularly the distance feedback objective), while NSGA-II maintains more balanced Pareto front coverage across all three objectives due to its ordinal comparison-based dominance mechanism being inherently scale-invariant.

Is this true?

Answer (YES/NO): NO